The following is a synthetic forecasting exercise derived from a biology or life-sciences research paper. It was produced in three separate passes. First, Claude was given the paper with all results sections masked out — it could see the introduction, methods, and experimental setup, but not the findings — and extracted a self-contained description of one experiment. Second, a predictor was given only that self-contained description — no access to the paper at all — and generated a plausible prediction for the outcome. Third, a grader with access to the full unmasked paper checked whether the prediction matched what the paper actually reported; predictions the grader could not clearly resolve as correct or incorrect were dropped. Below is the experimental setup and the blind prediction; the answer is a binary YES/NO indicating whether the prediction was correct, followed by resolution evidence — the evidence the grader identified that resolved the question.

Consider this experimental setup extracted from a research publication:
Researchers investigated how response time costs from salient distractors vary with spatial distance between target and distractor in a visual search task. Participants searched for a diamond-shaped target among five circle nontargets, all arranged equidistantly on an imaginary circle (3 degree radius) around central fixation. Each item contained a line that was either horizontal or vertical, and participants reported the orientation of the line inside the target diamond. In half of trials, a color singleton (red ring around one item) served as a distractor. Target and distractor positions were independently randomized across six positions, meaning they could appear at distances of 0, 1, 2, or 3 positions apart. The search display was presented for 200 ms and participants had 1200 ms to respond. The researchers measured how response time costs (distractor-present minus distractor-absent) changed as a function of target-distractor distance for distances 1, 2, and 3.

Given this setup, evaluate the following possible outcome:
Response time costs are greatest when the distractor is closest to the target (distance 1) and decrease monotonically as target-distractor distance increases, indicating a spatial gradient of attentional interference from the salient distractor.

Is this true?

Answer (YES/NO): YES